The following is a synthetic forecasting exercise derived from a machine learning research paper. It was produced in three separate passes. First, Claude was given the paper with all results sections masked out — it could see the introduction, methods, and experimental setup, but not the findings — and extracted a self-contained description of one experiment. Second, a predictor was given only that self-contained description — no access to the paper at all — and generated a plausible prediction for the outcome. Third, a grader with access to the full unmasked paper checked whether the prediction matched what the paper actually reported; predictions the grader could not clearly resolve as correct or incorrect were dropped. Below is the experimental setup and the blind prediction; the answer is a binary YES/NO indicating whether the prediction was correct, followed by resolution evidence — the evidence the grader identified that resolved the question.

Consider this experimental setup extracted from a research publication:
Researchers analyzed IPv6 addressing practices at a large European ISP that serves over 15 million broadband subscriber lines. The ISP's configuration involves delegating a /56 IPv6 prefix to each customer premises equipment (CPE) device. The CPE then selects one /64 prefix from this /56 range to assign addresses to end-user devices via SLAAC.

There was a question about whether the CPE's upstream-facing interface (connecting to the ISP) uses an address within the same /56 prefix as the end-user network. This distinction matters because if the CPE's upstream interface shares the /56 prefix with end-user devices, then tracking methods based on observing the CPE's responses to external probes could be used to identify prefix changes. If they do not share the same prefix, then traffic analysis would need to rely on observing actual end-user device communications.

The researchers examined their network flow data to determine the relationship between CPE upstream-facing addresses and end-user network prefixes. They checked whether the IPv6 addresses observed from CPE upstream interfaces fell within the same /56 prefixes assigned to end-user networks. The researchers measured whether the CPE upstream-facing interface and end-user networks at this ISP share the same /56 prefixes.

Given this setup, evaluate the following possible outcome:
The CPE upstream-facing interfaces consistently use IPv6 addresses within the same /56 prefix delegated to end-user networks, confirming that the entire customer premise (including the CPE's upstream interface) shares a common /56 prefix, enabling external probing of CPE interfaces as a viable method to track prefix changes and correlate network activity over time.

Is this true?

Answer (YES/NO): NO